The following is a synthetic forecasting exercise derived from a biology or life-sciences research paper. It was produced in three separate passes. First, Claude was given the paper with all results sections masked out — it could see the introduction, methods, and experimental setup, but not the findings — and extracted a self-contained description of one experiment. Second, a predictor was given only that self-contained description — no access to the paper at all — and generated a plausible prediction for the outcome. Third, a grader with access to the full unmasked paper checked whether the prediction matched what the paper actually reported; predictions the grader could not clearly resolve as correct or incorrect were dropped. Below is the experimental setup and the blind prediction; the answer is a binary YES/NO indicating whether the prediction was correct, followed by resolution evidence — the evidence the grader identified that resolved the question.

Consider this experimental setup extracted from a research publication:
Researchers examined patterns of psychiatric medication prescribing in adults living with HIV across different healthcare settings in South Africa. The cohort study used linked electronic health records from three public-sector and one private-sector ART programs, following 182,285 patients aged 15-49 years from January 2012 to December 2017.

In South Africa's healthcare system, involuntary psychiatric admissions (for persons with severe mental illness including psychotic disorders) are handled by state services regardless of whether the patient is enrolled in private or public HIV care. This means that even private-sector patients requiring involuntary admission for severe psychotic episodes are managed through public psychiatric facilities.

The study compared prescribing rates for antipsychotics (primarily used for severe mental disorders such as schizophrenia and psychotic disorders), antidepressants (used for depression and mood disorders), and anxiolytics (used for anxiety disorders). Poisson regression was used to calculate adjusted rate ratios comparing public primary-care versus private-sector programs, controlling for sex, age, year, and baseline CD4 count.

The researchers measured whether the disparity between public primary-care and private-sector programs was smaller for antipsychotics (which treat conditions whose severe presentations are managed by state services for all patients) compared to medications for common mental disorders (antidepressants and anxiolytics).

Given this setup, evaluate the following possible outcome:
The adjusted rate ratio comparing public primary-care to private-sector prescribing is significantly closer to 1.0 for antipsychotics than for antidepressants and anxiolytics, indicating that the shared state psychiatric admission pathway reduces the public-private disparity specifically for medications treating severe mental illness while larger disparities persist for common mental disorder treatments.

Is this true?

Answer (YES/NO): YES